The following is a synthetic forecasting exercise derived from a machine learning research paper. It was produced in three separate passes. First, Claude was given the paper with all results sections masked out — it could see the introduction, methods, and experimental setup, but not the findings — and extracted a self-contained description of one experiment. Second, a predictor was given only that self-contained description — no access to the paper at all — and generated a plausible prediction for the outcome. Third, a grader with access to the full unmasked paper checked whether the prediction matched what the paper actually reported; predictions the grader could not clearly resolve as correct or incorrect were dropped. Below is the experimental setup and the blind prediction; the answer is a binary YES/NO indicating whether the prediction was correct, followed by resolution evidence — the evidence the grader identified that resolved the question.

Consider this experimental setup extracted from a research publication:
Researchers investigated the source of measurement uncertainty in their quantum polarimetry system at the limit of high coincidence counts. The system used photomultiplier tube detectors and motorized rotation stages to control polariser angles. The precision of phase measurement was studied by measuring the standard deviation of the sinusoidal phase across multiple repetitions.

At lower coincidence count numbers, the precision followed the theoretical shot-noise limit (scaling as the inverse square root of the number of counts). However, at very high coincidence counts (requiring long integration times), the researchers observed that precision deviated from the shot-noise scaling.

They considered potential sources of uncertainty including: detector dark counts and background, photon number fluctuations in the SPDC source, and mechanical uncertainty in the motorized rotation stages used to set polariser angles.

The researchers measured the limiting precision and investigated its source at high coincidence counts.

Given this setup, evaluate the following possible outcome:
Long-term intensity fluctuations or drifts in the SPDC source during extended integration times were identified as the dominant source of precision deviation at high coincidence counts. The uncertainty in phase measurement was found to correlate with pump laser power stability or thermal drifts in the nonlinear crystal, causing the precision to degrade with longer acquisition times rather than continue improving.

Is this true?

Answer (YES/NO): NO